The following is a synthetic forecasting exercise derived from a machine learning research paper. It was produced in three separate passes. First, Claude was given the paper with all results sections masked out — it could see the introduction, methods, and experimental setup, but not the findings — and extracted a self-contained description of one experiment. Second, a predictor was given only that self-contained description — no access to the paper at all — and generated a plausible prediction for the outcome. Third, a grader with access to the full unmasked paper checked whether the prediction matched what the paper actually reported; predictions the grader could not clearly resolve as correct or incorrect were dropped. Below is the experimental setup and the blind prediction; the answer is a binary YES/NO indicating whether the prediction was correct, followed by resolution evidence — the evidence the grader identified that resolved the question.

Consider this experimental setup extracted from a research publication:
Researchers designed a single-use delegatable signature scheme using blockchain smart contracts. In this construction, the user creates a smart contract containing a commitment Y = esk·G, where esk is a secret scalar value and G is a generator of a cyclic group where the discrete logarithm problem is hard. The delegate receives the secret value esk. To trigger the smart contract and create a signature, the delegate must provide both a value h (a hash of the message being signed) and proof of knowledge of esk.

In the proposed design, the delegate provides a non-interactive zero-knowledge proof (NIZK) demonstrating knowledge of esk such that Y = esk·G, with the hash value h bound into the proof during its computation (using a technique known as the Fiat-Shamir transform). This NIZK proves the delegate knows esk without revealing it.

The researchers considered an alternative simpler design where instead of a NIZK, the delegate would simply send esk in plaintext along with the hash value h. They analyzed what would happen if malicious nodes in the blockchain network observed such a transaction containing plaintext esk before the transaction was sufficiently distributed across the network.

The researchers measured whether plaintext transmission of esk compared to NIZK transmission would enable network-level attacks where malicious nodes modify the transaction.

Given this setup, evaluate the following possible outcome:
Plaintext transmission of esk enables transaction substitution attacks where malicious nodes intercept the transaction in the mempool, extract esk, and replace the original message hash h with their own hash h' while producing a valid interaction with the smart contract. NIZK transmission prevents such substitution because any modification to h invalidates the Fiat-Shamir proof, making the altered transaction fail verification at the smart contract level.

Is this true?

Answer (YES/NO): YES